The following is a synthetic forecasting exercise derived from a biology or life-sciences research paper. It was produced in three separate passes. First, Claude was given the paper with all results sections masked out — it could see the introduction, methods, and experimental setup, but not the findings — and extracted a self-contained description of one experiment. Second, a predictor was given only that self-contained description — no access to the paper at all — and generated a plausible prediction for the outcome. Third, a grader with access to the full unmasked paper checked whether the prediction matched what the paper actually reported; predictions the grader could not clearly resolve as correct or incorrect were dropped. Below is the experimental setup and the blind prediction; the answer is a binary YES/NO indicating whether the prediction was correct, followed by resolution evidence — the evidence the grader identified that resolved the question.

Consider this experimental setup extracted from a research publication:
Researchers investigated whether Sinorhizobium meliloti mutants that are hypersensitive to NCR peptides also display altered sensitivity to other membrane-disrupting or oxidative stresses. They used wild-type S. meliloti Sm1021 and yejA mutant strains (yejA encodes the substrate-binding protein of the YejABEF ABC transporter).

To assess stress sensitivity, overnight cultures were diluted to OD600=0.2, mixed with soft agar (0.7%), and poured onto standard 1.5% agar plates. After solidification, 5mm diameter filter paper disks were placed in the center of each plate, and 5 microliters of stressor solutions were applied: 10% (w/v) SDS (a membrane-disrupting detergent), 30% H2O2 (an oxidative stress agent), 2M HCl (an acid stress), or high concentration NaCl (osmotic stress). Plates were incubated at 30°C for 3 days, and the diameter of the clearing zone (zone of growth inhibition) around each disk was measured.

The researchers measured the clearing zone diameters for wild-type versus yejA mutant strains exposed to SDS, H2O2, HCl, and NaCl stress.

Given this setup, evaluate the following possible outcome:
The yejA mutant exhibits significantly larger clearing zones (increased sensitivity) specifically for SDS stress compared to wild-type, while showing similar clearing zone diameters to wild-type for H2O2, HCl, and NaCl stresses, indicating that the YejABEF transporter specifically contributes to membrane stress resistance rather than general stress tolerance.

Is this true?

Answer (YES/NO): YES